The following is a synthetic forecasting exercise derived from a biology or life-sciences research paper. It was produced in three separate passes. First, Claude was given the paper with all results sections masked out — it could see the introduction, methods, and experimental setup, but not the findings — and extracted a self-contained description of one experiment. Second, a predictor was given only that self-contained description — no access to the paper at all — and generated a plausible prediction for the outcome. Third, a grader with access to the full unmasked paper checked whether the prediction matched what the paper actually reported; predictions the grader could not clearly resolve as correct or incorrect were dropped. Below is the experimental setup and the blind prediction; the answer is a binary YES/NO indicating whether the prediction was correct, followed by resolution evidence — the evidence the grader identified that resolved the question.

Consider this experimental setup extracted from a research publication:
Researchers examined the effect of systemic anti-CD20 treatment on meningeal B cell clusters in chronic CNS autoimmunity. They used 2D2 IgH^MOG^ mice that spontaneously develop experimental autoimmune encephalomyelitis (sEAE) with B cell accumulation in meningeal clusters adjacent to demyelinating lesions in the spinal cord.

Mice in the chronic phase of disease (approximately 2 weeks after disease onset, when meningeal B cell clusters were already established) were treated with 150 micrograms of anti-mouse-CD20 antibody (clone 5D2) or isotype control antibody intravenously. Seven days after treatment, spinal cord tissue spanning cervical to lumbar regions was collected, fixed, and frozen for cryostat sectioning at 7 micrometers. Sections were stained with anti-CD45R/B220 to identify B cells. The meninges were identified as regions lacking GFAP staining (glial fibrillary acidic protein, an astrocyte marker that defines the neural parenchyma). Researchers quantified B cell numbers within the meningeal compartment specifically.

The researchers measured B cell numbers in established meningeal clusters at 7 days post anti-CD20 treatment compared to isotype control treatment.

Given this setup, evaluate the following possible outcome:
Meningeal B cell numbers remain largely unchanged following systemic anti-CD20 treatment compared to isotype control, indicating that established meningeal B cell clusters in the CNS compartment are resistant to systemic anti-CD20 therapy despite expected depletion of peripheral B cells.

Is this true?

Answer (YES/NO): NO